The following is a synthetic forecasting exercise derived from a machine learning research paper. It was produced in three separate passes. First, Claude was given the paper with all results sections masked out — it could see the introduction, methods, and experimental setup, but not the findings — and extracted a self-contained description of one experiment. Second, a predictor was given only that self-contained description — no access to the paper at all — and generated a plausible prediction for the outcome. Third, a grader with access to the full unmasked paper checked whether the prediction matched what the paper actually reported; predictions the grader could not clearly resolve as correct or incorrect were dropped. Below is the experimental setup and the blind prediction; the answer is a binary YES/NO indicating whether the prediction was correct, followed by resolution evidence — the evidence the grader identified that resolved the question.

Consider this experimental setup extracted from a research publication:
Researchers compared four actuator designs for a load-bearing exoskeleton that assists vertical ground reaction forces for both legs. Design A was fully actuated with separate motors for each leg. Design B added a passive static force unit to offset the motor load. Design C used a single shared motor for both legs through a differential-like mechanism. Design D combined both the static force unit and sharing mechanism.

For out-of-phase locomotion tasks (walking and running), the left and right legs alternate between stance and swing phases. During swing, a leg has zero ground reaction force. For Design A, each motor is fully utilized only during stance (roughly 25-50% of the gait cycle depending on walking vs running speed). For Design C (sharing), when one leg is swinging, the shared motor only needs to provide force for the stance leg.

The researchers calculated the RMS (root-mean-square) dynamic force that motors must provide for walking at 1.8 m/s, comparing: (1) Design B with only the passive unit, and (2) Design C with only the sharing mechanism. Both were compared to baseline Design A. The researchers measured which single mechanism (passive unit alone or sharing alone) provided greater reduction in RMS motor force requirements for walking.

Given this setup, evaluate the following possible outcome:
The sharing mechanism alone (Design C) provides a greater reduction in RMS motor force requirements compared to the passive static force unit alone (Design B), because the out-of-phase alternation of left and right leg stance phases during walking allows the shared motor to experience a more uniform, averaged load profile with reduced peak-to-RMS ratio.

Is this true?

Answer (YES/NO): NO